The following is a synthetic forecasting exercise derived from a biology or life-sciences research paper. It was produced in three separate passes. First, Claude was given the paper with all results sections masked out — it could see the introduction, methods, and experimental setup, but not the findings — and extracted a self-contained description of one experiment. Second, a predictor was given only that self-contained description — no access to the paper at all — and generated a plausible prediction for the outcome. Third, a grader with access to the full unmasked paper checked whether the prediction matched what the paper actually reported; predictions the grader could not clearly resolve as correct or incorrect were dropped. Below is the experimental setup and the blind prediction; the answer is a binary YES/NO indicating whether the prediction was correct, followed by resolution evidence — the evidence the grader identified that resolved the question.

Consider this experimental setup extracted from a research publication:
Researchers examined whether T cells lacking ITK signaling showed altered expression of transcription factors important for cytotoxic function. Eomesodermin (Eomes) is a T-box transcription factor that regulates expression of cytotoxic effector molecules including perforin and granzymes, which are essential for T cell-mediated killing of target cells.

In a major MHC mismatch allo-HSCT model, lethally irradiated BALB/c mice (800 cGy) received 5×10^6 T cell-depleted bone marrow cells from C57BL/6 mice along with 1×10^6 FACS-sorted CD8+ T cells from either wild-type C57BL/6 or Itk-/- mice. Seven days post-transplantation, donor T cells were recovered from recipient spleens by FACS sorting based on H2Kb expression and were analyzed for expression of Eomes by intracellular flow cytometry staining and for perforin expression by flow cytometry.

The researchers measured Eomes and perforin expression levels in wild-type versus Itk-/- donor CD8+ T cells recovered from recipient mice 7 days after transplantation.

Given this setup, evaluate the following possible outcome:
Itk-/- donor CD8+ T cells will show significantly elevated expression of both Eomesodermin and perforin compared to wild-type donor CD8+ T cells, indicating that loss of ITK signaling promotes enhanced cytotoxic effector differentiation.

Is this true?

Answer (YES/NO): YES